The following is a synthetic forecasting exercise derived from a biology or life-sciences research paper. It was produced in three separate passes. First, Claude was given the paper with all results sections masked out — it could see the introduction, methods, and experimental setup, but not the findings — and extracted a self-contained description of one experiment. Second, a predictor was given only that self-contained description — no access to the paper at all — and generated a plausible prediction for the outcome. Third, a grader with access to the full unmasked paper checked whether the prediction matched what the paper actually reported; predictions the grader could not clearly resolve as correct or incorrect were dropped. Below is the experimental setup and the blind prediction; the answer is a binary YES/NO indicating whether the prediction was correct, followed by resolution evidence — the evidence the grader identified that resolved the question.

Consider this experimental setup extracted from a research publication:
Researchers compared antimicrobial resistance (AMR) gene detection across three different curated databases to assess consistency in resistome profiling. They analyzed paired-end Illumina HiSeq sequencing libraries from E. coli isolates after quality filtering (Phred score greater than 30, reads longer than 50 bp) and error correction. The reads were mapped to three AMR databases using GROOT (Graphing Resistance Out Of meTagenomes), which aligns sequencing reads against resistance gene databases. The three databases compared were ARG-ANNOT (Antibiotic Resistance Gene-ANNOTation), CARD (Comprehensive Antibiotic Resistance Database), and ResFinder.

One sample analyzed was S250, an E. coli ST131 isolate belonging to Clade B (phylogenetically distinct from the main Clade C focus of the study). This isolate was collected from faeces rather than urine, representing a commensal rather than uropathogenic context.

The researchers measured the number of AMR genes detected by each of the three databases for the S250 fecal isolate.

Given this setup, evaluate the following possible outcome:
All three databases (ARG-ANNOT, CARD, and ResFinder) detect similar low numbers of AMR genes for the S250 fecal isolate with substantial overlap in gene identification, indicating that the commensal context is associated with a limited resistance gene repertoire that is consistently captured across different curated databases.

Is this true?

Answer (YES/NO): NO